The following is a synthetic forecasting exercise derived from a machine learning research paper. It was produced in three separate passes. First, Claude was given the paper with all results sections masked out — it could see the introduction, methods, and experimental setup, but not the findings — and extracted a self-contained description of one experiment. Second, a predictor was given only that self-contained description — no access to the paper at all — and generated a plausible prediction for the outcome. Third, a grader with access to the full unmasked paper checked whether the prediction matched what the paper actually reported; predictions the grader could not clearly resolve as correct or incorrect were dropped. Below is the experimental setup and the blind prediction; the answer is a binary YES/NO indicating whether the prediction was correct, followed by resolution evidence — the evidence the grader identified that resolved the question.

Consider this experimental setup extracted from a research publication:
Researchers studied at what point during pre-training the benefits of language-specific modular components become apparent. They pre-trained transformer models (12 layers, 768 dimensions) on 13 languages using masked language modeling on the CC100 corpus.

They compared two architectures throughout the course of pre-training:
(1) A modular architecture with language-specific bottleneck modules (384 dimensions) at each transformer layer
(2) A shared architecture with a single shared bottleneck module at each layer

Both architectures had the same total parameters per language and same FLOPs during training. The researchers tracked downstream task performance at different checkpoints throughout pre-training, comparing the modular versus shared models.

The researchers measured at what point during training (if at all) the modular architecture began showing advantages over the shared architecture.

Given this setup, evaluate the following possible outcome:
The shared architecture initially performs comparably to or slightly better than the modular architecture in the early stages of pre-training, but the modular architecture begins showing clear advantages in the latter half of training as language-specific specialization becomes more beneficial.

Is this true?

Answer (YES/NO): NO